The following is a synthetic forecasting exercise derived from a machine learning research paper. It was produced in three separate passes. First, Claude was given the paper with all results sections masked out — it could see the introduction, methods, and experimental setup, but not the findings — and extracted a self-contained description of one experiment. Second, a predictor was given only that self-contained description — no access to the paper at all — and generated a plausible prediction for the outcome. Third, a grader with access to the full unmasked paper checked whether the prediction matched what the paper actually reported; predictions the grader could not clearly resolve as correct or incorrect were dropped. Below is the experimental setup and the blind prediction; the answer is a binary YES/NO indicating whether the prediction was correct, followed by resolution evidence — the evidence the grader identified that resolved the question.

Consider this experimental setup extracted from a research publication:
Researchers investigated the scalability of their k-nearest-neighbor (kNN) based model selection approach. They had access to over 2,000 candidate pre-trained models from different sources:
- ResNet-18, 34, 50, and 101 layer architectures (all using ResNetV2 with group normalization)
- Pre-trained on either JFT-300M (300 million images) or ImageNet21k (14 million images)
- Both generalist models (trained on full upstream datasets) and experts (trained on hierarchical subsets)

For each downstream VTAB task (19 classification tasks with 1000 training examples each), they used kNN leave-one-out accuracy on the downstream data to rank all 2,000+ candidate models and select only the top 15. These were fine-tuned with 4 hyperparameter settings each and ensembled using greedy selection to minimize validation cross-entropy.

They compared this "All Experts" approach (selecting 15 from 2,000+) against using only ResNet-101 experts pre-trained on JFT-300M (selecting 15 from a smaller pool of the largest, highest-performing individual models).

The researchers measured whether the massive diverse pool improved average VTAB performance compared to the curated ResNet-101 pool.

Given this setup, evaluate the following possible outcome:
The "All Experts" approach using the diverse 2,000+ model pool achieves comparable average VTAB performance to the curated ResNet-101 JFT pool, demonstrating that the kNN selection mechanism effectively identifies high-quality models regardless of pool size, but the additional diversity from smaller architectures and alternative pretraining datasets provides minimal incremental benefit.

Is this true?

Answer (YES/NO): YES